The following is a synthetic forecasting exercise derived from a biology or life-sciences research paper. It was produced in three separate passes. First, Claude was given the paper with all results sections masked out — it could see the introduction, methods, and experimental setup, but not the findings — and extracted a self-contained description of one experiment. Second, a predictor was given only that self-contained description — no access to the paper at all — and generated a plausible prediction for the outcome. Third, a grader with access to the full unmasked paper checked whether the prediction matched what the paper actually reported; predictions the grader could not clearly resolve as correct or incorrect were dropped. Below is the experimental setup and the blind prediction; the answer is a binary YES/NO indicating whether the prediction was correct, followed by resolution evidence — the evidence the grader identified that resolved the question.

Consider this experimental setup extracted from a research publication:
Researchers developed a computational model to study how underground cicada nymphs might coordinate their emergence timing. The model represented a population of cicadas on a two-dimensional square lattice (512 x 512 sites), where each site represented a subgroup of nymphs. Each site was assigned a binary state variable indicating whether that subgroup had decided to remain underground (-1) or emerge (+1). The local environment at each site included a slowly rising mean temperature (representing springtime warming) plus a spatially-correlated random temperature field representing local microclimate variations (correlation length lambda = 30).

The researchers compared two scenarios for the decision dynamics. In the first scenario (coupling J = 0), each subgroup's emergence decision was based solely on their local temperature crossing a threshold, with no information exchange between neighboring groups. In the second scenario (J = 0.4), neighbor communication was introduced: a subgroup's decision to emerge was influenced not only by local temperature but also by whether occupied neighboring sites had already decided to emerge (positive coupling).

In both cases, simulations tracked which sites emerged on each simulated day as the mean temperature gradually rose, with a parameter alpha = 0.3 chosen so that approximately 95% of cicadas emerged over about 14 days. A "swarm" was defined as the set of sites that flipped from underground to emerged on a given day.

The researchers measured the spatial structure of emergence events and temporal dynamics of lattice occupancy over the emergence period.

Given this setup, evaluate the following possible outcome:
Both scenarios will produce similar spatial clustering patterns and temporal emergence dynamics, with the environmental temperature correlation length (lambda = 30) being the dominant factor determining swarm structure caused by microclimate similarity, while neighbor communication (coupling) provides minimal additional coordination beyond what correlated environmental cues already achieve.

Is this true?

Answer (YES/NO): NO